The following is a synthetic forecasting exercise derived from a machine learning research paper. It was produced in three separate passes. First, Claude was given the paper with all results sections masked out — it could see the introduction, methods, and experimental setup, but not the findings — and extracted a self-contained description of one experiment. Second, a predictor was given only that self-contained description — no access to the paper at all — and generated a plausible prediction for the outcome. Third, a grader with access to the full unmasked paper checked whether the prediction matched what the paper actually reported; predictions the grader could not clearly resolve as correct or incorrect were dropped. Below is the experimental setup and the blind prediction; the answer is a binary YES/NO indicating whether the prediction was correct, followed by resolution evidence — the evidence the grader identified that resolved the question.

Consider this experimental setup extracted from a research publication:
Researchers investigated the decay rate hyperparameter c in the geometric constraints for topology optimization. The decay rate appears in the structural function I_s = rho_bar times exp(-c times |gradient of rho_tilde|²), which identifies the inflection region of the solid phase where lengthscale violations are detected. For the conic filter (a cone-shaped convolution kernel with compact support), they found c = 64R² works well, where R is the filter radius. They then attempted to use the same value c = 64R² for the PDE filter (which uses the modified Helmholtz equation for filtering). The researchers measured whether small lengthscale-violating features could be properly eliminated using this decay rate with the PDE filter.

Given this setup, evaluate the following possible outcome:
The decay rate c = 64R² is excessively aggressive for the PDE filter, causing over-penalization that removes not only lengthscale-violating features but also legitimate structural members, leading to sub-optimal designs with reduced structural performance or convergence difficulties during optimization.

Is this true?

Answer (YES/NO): NO